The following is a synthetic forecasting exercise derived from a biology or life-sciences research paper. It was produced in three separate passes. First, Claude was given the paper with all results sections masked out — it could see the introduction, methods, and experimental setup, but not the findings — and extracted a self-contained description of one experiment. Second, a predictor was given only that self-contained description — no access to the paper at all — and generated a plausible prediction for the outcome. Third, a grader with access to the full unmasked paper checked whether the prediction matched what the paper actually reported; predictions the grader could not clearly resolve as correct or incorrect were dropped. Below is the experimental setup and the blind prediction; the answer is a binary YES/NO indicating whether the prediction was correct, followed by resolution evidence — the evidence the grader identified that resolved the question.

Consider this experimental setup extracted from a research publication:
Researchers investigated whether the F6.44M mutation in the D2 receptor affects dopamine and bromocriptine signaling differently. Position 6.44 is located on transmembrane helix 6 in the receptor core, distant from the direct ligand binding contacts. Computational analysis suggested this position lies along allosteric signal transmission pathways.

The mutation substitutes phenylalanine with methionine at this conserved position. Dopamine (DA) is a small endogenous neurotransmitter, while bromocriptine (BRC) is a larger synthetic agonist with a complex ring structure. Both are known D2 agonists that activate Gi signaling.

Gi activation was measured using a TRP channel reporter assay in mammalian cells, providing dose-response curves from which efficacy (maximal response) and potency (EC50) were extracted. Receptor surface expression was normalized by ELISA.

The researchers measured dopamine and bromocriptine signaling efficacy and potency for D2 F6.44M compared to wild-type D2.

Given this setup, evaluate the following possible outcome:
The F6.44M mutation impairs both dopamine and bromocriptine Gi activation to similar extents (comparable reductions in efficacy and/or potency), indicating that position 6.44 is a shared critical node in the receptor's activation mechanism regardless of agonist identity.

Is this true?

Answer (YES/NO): NO